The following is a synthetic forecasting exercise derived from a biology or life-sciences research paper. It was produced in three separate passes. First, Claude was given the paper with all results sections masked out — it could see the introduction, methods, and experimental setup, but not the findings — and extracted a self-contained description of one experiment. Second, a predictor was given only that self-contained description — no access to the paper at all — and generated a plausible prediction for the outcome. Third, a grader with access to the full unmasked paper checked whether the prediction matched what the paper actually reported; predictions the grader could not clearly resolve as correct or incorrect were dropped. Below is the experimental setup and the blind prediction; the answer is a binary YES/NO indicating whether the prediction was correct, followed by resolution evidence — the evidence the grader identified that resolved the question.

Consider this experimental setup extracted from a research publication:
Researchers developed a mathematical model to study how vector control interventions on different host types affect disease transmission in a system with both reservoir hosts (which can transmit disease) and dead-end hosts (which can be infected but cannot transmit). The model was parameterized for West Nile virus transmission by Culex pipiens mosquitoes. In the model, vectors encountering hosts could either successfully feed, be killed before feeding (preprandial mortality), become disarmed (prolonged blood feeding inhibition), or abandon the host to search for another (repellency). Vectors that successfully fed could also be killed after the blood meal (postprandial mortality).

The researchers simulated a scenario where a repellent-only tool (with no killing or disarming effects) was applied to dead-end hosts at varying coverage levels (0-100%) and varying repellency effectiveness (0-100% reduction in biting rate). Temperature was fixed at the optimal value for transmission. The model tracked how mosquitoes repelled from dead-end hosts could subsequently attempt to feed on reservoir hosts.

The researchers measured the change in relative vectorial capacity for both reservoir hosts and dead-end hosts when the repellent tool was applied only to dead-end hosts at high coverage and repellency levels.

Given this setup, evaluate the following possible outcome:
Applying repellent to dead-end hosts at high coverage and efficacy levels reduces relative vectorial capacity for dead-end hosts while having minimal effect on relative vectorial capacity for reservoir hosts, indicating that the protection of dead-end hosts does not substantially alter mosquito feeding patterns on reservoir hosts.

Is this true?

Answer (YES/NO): NO